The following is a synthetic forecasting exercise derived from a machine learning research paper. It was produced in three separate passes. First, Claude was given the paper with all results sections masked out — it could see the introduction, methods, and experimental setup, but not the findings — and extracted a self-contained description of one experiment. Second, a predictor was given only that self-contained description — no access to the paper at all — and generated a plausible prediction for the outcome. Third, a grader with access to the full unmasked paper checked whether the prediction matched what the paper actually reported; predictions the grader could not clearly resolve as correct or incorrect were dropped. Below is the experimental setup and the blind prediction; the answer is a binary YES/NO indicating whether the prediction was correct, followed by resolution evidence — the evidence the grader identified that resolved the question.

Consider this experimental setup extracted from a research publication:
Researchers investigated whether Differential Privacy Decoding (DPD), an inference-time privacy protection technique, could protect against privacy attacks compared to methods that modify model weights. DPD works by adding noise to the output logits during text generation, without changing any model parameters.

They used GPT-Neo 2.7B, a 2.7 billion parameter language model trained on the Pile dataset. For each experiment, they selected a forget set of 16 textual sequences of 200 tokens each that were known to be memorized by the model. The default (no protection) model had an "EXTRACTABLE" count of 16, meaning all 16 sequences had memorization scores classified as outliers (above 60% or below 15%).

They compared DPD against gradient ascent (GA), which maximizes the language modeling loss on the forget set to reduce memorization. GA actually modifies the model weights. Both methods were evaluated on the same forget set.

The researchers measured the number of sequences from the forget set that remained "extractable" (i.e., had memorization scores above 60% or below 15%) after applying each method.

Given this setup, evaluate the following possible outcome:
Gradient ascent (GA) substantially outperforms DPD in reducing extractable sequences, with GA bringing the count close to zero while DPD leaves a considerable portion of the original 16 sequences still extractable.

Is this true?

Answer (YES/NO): NO